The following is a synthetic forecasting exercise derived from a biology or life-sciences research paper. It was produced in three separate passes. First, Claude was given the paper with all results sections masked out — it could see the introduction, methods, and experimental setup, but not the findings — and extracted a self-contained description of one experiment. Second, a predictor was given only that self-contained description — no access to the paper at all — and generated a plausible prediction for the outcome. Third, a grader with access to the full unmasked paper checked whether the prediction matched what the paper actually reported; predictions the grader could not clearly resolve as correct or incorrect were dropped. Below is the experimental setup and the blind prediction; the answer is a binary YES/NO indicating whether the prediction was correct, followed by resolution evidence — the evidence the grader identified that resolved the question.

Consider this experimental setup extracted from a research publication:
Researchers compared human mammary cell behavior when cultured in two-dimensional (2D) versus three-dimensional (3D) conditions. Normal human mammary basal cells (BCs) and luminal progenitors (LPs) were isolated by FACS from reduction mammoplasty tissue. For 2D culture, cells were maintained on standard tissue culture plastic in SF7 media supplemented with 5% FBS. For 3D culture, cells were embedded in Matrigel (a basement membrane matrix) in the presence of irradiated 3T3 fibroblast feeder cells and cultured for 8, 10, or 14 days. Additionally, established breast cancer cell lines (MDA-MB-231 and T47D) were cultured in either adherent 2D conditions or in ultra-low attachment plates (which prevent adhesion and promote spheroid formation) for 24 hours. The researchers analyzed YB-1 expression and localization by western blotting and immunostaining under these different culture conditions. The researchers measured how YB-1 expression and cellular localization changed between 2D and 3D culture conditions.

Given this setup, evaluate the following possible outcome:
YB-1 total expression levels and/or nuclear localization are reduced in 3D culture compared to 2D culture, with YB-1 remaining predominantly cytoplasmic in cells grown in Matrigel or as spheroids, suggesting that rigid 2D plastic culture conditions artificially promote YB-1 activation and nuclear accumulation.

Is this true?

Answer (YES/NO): NO